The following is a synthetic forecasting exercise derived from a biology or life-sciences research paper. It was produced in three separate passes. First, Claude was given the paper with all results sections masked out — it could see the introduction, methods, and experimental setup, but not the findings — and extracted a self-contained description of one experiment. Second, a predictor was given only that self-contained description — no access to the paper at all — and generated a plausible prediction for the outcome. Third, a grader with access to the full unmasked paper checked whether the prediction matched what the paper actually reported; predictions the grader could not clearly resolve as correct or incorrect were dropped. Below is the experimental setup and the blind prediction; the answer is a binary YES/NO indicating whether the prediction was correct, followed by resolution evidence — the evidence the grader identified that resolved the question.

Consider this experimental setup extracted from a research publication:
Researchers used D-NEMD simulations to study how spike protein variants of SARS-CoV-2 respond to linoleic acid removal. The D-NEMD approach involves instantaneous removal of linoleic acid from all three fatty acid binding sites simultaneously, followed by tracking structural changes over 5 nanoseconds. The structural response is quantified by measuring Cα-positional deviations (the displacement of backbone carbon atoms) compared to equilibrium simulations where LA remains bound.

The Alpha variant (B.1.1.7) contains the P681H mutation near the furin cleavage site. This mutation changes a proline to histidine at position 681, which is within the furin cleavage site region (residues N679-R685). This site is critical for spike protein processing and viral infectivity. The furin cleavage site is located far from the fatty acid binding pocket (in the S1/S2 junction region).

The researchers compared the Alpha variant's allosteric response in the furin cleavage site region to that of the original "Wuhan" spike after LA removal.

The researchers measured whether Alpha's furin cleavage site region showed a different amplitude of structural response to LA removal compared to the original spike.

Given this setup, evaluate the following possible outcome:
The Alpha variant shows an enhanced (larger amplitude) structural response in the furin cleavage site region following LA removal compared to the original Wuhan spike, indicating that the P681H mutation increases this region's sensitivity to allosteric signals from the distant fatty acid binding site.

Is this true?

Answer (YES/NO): NO